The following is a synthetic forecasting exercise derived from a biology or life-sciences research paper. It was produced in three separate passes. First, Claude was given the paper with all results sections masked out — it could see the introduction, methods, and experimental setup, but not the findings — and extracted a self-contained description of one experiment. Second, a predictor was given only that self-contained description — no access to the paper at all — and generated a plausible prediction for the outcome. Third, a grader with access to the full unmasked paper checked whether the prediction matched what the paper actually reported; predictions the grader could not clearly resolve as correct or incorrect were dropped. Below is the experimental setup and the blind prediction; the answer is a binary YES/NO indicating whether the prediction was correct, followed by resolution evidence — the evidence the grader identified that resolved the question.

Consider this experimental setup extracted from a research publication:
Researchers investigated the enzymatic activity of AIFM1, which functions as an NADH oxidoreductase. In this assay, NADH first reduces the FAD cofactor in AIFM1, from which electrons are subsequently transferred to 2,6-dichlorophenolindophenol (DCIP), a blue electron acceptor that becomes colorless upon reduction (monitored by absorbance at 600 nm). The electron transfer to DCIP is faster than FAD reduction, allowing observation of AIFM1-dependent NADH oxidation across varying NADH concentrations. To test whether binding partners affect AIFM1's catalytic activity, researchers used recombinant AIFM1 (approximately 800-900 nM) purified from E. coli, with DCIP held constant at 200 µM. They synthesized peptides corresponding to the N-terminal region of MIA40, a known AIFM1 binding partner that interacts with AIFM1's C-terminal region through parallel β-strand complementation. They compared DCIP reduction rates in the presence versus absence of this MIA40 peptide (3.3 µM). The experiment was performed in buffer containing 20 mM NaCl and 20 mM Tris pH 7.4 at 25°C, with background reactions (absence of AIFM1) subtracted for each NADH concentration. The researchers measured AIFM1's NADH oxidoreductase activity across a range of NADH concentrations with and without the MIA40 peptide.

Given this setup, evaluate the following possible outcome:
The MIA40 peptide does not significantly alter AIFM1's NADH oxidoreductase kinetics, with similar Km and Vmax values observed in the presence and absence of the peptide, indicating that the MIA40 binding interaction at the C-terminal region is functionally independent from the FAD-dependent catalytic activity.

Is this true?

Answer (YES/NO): NO